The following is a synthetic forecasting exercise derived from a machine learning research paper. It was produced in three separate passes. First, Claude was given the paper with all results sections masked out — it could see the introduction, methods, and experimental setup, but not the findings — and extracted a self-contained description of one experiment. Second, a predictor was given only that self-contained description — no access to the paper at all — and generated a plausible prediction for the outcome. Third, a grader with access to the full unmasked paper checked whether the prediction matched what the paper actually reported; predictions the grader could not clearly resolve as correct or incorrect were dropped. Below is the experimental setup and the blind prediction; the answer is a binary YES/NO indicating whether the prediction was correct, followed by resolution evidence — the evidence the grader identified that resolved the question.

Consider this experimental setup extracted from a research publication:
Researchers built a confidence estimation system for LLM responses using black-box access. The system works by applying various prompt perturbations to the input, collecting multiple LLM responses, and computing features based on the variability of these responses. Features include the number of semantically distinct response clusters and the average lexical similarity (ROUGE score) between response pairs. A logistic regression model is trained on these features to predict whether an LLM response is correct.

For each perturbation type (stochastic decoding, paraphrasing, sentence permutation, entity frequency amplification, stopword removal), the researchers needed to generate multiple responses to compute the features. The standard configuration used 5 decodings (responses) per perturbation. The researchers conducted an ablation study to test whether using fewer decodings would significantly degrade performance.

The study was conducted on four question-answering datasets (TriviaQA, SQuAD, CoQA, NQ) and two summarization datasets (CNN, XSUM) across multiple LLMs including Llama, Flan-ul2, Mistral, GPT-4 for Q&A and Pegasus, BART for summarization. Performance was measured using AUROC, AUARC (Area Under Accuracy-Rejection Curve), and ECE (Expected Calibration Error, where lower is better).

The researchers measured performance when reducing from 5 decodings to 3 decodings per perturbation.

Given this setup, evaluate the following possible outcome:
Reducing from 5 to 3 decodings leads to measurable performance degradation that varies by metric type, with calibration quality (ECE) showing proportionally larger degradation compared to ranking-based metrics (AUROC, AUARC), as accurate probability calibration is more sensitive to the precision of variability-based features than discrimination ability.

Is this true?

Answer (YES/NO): YES